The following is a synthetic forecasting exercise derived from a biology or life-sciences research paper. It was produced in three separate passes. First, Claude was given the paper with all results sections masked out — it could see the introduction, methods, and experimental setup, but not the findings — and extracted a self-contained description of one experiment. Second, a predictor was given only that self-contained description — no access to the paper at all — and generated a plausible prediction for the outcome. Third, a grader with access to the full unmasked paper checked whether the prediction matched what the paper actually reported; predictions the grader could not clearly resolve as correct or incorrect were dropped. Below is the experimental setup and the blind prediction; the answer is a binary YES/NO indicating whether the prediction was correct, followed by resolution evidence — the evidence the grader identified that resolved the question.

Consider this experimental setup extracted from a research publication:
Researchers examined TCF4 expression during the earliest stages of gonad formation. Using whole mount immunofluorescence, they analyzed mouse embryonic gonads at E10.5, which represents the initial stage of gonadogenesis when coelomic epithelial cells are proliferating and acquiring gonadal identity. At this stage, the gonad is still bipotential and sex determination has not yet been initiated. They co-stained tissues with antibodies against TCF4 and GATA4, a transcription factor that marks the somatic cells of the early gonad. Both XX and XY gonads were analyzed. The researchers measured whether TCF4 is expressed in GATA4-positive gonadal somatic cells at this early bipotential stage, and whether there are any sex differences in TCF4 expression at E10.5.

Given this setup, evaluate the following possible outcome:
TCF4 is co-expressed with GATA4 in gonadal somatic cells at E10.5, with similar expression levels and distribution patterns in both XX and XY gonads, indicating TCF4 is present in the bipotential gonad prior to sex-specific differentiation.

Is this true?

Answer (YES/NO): YES